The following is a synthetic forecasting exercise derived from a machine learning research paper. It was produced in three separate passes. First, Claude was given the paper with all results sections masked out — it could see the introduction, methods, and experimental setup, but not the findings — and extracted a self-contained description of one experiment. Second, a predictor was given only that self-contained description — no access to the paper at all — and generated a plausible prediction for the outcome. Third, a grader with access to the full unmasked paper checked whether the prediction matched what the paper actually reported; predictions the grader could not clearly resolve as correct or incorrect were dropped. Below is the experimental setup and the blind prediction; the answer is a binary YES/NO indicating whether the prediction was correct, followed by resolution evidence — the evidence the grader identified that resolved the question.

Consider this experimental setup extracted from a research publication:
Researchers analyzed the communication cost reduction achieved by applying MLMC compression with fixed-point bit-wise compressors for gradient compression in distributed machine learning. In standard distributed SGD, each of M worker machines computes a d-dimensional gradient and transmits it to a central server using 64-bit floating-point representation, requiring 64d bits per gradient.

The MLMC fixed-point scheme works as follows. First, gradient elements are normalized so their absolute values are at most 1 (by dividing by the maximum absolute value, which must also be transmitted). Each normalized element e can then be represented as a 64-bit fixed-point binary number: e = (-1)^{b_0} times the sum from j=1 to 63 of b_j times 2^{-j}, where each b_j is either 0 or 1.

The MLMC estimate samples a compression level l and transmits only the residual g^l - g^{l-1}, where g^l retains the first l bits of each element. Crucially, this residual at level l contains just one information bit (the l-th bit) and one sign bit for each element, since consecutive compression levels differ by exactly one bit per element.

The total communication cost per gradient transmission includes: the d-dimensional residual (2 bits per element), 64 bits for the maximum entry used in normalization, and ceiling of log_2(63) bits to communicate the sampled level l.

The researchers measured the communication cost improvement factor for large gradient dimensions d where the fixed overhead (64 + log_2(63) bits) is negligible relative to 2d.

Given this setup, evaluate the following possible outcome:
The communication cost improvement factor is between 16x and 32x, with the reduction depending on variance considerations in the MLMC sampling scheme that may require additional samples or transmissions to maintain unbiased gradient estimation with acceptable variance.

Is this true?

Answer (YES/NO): NO